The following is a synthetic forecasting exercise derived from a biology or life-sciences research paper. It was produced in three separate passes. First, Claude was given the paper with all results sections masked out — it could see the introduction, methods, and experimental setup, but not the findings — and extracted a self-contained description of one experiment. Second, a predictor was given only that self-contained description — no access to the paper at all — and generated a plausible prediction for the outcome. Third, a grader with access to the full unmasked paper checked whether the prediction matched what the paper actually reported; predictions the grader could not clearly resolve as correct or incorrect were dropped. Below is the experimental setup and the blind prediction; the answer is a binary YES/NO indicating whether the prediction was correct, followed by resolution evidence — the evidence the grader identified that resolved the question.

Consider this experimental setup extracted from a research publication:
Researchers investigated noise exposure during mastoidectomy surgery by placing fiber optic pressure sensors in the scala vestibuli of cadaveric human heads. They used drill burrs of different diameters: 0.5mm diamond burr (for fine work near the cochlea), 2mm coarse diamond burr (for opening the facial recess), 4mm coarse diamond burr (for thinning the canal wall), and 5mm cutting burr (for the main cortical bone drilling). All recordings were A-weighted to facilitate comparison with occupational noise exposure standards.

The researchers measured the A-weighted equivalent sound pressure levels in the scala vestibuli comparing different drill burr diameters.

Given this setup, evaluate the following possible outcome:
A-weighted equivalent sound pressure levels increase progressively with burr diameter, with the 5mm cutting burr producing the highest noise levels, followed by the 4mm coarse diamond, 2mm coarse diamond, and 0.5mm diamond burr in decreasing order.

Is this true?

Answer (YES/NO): NO